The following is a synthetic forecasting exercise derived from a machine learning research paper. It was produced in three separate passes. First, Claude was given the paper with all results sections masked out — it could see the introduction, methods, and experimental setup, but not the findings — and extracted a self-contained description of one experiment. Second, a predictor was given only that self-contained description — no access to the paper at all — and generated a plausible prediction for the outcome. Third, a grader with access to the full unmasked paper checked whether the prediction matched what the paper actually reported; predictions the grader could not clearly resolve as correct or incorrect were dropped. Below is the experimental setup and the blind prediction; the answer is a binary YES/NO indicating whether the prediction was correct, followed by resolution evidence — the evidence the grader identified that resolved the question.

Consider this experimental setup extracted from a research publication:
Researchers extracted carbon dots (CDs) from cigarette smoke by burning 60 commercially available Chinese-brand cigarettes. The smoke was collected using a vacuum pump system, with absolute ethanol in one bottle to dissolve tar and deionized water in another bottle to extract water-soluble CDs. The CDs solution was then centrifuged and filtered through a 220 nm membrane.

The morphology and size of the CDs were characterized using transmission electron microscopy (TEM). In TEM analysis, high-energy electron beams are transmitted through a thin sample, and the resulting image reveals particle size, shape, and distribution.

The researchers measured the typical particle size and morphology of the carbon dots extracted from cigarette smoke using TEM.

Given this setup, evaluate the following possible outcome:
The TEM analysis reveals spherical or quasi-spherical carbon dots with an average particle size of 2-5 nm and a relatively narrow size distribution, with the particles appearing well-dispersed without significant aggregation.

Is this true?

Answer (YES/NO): YES